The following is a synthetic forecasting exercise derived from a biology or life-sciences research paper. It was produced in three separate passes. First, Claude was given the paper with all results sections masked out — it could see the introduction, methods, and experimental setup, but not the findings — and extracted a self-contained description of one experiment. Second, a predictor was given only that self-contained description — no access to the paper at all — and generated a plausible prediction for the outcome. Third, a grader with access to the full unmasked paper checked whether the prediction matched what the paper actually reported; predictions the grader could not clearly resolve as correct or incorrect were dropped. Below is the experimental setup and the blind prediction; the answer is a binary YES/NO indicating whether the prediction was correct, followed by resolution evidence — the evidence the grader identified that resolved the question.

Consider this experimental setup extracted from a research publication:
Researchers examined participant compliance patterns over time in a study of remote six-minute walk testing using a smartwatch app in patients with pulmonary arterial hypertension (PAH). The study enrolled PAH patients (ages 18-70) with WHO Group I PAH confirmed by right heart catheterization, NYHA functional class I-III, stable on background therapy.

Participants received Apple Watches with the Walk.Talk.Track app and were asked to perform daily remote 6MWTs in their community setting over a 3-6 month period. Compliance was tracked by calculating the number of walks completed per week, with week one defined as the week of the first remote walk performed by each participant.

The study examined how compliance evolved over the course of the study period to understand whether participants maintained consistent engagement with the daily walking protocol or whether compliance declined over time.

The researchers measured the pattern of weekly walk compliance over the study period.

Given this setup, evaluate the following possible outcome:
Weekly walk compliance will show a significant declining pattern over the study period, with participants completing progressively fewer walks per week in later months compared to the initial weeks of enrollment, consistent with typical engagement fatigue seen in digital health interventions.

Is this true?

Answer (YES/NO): NO